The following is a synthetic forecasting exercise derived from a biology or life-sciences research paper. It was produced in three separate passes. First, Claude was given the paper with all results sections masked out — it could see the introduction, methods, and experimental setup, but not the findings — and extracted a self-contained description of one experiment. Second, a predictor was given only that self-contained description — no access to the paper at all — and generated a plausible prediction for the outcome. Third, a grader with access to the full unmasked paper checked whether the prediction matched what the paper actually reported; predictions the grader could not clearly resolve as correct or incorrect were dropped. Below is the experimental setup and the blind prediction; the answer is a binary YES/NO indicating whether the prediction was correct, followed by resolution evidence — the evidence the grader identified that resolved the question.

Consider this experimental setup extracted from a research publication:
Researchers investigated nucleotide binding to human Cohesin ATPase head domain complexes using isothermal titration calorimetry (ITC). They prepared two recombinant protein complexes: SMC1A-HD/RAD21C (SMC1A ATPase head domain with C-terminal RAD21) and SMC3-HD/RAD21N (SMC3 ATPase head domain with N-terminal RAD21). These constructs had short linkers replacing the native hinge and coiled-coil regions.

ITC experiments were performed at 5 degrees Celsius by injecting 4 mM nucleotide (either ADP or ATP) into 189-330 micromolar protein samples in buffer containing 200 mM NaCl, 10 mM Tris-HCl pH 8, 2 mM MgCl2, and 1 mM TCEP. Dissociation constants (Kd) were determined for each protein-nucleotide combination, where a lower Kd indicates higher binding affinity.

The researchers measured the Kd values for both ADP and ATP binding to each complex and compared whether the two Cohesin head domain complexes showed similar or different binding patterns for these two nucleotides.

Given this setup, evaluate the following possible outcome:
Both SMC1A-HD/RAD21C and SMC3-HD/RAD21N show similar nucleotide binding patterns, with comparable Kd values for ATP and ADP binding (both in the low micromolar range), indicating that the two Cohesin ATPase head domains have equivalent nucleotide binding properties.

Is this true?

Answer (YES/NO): NO